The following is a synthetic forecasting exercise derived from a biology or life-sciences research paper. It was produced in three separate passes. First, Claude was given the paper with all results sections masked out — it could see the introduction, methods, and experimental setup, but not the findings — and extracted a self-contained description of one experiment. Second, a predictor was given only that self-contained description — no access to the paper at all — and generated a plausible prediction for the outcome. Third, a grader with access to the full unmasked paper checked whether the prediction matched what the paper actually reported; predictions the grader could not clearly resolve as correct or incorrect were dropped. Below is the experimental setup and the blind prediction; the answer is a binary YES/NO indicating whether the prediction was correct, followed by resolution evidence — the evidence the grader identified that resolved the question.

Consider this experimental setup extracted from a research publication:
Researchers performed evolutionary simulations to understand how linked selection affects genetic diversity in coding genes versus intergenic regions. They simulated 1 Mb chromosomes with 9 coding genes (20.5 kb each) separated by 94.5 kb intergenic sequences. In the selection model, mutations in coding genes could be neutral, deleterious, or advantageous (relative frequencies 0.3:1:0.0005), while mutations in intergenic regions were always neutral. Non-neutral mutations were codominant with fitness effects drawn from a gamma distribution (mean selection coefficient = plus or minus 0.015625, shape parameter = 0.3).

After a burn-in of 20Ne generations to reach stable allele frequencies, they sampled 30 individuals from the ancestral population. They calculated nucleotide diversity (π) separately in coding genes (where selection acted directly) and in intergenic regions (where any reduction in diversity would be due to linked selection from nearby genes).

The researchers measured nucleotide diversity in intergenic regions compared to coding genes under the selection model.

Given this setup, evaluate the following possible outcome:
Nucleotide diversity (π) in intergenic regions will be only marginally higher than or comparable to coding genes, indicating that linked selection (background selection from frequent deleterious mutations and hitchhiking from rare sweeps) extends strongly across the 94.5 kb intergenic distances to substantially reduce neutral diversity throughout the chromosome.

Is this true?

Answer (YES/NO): NO